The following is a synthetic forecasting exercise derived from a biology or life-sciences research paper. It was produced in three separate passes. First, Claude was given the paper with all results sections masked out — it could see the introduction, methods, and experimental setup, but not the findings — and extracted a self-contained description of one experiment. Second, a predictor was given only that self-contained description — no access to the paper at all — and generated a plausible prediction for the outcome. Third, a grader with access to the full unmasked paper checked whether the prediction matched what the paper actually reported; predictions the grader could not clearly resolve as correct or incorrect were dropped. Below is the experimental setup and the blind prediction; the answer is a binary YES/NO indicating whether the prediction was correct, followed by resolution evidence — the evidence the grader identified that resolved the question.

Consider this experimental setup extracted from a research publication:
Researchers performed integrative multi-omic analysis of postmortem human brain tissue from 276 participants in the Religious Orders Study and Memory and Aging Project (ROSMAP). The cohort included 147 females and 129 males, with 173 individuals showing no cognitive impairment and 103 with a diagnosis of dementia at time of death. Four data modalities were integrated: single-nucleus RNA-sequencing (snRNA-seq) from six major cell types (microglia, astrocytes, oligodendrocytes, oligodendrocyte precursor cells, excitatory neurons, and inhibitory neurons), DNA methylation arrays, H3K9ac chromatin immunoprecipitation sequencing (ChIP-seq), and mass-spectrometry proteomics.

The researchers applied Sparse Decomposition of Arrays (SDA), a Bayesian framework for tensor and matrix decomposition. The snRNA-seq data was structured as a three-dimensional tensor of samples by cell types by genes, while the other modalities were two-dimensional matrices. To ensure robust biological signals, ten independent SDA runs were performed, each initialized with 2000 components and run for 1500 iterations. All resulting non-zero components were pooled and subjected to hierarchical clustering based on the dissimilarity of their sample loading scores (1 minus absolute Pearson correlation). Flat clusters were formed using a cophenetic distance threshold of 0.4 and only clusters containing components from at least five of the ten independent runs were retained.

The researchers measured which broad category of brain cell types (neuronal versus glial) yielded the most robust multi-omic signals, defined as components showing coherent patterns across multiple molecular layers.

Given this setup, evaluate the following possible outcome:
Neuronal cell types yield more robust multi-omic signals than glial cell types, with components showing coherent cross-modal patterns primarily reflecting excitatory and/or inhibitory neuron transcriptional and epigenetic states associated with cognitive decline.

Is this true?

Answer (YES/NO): NO